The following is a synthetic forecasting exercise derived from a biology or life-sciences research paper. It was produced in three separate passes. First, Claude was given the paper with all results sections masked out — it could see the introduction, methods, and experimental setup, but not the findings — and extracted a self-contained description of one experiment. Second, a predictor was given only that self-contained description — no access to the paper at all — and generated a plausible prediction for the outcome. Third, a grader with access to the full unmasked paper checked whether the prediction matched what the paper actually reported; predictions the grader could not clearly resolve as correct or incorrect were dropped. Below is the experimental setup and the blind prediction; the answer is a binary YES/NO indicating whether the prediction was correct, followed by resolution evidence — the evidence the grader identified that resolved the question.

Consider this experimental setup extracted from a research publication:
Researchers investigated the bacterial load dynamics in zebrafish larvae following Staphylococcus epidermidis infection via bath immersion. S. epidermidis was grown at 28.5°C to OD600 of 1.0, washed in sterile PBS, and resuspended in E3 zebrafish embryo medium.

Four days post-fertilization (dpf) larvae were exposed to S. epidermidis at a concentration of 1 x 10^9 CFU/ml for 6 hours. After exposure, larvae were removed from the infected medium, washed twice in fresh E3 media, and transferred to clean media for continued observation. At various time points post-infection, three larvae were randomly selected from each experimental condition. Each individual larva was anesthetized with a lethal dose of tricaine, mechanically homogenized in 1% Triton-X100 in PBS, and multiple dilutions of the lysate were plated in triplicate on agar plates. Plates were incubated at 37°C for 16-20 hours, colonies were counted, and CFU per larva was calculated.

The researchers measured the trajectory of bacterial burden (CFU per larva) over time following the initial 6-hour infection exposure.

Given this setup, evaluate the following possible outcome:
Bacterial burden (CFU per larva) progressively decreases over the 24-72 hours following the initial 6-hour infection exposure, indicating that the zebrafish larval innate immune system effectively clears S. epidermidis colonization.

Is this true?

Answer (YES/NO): NO